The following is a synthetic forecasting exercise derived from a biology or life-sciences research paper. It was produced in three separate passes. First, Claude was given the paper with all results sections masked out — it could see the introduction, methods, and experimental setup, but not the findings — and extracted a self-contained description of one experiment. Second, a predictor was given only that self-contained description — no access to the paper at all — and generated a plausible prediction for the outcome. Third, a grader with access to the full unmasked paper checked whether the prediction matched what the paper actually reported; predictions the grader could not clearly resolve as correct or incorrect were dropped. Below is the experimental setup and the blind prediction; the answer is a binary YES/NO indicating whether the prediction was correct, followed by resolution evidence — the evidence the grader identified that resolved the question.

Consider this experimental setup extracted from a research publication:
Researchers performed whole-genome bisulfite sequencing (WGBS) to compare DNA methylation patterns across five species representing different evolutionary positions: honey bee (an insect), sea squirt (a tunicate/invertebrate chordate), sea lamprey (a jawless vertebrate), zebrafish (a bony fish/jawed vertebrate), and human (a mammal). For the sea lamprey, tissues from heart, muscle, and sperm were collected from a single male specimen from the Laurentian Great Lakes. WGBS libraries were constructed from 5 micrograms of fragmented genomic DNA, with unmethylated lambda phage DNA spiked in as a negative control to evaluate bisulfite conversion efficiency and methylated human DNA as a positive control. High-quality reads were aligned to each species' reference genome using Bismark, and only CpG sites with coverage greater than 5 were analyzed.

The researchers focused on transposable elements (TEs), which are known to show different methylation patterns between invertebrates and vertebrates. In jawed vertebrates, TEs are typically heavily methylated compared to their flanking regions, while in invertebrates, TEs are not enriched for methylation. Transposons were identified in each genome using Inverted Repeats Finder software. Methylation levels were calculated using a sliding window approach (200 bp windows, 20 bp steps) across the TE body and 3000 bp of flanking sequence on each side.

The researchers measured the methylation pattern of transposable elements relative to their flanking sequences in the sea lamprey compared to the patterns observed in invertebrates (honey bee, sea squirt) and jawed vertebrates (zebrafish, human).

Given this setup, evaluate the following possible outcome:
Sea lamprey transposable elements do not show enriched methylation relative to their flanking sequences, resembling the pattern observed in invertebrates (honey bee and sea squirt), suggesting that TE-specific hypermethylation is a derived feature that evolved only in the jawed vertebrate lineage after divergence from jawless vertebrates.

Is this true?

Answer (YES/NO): NO